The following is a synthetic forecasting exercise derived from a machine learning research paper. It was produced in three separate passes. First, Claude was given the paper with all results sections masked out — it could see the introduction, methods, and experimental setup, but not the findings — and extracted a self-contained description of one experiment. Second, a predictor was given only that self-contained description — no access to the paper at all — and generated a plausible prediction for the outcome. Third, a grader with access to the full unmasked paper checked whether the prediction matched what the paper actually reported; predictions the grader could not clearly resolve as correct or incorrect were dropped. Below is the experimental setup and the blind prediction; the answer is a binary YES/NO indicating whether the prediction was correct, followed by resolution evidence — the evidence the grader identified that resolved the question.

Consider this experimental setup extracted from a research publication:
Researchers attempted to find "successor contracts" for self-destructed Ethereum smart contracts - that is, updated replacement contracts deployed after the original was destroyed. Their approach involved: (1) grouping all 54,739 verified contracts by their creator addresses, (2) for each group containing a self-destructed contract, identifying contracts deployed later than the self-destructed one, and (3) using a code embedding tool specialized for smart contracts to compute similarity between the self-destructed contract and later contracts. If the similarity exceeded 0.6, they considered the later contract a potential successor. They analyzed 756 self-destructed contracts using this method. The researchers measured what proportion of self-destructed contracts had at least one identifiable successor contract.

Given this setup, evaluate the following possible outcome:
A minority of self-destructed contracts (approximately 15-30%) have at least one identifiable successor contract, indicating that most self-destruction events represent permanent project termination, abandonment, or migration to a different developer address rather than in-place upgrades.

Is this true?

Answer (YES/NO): NO